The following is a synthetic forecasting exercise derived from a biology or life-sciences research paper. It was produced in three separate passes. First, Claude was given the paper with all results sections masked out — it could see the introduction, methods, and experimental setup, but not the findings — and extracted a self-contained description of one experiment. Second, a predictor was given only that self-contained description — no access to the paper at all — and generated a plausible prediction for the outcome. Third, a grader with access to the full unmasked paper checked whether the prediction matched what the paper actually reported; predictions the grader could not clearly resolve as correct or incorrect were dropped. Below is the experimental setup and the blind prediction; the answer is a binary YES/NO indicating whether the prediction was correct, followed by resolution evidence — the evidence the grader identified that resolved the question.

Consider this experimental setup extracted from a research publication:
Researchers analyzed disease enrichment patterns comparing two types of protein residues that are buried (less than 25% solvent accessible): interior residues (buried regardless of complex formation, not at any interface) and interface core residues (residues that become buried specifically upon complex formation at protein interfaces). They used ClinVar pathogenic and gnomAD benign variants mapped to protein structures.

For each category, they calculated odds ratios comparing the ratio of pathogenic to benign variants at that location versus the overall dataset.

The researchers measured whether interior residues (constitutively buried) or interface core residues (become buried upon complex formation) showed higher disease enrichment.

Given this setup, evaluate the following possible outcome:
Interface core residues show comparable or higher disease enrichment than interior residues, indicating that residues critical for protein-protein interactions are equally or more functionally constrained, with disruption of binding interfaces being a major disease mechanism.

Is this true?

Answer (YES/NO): YES